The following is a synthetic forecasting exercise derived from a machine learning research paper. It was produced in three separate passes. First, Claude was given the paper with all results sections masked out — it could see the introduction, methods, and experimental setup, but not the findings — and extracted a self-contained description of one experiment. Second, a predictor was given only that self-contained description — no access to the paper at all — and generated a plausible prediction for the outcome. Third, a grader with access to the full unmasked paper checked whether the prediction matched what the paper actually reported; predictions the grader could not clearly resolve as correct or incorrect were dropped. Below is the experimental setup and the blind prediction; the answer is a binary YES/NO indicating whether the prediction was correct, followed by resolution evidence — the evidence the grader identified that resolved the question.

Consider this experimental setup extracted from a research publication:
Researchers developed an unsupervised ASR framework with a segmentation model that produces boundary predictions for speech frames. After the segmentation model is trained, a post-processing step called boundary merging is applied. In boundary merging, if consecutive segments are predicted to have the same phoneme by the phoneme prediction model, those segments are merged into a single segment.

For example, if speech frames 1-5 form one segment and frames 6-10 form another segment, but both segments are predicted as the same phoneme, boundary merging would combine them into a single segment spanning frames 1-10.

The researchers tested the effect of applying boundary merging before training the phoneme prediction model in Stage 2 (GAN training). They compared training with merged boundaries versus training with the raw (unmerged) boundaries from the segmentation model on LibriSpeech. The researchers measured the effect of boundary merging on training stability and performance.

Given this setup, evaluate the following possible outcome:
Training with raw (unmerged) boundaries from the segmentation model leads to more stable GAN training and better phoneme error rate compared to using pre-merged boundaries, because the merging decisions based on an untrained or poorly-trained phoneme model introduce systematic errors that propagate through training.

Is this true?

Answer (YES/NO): NO